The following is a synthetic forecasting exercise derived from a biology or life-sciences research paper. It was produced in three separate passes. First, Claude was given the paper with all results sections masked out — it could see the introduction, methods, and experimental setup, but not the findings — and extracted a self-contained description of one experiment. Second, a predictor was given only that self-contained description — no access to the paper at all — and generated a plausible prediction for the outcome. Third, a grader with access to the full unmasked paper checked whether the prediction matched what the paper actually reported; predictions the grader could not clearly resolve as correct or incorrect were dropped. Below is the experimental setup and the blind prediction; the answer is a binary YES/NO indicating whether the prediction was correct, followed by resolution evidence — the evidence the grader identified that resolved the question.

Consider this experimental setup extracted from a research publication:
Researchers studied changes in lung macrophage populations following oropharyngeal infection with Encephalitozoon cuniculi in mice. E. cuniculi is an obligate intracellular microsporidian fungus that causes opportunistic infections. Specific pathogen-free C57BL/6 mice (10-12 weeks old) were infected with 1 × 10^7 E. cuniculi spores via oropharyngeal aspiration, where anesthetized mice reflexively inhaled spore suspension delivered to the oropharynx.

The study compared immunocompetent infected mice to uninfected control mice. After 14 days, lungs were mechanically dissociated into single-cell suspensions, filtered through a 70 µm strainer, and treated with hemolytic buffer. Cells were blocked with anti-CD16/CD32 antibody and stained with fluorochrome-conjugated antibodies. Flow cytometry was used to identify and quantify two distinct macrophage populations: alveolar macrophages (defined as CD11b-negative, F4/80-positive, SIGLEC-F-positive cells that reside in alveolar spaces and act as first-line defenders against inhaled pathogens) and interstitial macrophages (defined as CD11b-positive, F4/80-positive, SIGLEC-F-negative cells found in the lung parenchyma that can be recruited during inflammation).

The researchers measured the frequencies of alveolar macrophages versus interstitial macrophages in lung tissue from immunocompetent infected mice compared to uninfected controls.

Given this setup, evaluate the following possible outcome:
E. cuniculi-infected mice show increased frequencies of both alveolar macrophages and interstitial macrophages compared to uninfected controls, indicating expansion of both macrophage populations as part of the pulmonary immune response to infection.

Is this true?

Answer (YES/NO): NO